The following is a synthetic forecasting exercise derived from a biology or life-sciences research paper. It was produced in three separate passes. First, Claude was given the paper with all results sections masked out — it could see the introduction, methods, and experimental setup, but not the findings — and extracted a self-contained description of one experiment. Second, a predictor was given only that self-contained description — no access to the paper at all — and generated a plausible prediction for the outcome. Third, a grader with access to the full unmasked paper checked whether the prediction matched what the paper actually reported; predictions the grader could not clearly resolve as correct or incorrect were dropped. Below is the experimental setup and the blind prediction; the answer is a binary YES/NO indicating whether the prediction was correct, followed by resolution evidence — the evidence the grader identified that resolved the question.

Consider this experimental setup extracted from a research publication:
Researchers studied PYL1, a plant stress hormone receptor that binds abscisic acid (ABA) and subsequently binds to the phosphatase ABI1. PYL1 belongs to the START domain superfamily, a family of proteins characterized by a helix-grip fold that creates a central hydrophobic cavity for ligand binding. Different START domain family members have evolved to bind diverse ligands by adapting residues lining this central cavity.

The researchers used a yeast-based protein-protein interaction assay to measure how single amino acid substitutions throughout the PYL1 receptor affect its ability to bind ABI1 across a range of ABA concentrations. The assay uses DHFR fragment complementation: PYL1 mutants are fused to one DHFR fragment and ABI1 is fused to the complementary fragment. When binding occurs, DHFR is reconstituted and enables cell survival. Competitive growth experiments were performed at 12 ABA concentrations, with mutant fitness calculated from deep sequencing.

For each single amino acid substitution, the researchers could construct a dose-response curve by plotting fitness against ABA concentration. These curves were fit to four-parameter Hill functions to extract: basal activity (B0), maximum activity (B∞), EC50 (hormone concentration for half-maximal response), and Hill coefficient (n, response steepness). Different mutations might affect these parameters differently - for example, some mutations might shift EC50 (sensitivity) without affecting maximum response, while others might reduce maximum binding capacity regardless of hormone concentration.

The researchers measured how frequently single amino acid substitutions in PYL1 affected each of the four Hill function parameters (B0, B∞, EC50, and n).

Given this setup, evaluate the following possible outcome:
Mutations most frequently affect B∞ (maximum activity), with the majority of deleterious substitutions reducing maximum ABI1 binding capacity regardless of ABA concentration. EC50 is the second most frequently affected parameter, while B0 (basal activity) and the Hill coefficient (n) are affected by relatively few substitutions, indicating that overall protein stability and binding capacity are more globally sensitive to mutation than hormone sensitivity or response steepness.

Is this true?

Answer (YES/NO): NO